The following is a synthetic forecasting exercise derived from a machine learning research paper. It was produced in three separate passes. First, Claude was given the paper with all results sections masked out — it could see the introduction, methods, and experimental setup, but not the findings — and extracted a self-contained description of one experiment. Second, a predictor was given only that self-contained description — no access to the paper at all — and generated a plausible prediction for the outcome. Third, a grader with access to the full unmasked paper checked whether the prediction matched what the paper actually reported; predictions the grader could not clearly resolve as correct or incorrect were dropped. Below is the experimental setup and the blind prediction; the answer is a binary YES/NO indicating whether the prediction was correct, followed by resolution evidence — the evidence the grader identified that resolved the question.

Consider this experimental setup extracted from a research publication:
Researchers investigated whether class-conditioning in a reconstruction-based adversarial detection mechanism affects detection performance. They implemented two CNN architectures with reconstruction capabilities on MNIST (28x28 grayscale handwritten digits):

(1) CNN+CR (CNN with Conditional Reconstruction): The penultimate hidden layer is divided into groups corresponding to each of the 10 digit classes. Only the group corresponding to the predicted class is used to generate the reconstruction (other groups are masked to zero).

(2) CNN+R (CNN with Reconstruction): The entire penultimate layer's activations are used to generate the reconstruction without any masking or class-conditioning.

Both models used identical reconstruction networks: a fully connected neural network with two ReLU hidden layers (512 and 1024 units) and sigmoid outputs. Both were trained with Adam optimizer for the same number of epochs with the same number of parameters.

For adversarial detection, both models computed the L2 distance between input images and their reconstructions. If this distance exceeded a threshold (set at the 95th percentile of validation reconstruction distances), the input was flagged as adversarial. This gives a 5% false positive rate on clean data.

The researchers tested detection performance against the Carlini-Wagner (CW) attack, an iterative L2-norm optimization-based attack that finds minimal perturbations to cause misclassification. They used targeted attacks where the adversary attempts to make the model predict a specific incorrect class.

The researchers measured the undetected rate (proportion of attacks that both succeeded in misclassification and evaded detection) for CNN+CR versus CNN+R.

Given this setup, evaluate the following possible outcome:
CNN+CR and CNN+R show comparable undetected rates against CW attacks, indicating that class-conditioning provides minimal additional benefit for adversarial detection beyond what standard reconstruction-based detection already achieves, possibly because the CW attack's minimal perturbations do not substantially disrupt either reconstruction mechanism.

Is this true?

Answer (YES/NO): NO